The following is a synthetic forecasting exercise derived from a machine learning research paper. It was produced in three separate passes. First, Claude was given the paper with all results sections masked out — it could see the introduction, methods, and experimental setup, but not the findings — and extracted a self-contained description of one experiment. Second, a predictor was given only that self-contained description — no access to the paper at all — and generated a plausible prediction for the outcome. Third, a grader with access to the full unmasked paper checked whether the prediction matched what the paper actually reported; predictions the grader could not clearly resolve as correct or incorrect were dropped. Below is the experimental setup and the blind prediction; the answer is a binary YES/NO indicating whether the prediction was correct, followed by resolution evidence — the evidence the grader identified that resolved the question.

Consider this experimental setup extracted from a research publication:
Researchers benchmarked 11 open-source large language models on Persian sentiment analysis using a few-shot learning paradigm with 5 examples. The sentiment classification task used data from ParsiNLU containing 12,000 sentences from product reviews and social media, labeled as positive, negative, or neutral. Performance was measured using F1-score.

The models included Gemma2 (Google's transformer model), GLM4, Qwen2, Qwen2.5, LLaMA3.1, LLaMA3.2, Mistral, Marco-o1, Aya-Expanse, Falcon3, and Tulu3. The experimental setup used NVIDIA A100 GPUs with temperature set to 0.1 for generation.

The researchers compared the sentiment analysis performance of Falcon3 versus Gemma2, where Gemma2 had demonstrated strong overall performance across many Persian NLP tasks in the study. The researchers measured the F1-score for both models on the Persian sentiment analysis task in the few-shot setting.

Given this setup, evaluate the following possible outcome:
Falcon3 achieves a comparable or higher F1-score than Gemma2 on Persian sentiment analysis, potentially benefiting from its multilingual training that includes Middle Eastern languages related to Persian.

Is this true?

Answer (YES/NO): YES